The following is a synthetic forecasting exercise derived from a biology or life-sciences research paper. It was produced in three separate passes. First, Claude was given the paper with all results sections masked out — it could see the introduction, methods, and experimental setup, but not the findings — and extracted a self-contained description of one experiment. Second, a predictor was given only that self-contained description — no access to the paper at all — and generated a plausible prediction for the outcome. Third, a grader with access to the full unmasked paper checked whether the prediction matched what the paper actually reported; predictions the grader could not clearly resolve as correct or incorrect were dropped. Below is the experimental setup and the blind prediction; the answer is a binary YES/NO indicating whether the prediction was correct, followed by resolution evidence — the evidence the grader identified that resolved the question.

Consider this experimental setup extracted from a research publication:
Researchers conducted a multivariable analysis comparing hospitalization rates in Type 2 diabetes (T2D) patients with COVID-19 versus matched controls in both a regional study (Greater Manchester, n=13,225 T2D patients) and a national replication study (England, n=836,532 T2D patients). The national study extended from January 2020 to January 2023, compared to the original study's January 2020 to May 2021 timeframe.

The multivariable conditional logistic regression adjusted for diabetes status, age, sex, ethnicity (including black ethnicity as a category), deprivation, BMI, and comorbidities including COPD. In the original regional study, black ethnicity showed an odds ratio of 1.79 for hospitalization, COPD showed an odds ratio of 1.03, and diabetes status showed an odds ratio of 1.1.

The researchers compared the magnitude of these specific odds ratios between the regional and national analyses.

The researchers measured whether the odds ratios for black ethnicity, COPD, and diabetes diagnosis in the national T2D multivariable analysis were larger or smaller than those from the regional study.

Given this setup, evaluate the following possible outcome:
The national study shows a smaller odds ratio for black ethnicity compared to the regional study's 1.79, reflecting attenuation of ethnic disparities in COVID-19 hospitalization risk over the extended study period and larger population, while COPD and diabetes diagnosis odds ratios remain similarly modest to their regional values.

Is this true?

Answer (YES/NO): NO